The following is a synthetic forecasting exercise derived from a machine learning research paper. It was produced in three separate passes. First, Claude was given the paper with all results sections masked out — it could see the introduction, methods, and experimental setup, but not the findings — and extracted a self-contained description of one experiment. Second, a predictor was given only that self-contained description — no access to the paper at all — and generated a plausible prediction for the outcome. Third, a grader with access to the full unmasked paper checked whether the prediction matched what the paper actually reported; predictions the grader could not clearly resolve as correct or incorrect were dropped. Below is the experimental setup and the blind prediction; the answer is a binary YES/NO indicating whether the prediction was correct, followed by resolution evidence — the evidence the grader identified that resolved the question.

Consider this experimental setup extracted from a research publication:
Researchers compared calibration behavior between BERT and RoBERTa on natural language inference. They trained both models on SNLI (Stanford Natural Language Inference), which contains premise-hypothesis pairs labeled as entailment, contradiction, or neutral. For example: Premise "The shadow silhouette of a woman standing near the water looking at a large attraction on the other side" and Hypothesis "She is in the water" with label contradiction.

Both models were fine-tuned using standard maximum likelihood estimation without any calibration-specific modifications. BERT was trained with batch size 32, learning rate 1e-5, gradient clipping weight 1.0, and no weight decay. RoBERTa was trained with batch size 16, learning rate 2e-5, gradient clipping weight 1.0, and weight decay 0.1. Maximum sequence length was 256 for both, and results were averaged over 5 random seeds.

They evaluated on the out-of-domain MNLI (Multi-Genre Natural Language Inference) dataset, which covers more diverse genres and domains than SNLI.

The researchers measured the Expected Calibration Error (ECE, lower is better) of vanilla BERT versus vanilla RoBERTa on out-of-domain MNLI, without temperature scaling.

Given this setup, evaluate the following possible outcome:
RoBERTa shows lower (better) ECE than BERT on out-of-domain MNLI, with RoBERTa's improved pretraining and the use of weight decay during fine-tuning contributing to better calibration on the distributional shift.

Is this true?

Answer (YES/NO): YES